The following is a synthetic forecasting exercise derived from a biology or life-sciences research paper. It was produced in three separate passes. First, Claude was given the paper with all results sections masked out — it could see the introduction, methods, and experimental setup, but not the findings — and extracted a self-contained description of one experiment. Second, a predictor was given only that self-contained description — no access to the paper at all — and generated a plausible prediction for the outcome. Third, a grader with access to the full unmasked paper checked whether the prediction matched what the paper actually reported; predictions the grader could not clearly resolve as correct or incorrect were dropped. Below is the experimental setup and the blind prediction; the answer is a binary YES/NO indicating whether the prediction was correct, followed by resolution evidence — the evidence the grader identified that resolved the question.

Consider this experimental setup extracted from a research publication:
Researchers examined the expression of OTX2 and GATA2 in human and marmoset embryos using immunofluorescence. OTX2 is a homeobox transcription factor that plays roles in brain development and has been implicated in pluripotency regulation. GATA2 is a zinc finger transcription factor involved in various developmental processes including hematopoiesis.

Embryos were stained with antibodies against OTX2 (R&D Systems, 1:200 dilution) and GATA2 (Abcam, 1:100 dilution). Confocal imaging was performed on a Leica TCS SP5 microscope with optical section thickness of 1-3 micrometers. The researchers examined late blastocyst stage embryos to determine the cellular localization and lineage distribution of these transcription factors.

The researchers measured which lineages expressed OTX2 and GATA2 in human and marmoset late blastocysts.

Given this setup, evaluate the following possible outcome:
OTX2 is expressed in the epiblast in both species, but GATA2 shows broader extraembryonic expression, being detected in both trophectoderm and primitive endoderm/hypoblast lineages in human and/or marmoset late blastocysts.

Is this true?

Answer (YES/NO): NO